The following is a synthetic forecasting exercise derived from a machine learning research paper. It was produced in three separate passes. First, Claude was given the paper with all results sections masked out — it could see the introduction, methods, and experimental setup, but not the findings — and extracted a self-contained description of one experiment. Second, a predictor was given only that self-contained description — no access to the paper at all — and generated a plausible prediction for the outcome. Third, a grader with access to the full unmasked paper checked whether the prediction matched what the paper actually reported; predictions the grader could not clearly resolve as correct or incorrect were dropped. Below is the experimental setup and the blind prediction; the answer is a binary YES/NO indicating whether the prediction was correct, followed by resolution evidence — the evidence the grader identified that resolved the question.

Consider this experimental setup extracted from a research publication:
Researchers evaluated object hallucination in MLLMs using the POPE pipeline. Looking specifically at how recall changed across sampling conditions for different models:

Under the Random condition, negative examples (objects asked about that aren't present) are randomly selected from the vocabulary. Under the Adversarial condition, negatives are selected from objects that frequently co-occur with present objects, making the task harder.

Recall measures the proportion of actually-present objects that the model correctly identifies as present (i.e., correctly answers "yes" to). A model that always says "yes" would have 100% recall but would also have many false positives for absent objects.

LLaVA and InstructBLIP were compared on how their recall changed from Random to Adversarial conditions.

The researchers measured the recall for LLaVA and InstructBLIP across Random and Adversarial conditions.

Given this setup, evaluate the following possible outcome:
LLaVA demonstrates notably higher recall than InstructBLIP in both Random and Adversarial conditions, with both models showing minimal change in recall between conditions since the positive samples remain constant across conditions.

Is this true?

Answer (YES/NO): YES